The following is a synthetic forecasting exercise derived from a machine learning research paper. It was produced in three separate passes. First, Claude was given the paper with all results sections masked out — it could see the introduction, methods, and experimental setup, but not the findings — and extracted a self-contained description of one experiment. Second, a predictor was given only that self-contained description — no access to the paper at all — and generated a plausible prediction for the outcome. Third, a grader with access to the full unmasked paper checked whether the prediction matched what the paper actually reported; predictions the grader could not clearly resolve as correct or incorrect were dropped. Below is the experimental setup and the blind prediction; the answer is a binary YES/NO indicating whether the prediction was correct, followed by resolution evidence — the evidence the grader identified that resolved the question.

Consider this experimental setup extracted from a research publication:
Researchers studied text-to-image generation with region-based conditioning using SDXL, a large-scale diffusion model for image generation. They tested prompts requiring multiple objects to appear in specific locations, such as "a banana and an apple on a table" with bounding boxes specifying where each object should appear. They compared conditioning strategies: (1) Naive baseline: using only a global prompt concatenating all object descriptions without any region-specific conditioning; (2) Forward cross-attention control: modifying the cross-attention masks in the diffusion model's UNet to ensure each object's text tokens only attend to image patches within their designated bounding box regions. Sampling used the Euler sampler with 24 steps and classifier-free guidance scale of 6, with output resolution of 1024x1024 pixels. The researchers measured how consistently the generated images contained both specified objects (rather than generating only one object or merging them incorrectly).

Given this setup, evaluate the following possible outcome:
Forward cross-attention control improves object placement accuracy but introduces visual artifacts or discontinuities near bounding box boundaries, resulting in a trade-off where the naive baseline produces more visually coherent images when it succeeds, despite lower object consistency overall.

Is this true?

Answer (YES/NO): NO